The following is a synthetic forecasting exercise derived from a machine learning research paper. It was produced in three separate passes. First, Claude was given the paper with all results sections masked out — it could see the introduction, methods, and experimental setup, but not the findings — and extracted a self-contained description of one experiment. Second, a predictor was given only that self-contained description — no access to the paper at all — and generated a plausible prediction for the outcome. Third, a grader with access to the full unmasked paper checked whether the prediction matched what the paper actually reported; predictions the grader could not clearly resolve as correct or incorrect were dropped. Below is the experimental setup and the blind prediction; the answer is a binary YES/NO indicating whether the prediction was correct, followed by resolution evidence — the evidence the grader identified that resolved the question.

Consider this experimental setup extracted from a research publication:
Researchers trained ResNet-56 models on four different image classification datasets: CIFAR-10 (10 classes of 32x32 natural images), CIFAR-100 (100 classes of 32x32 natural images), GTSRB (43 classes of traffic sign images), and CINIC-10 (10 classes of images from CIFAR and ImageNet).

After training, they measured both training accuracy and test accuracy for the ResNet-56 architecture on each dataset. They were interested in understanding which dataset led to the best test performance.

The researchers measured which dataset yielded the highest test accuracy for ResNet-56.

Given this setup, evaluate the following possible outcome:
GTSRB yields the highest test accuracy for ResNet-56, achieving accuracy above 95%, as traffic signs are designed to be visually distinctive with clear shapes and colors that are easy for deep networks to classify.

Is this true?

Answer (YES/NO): NO